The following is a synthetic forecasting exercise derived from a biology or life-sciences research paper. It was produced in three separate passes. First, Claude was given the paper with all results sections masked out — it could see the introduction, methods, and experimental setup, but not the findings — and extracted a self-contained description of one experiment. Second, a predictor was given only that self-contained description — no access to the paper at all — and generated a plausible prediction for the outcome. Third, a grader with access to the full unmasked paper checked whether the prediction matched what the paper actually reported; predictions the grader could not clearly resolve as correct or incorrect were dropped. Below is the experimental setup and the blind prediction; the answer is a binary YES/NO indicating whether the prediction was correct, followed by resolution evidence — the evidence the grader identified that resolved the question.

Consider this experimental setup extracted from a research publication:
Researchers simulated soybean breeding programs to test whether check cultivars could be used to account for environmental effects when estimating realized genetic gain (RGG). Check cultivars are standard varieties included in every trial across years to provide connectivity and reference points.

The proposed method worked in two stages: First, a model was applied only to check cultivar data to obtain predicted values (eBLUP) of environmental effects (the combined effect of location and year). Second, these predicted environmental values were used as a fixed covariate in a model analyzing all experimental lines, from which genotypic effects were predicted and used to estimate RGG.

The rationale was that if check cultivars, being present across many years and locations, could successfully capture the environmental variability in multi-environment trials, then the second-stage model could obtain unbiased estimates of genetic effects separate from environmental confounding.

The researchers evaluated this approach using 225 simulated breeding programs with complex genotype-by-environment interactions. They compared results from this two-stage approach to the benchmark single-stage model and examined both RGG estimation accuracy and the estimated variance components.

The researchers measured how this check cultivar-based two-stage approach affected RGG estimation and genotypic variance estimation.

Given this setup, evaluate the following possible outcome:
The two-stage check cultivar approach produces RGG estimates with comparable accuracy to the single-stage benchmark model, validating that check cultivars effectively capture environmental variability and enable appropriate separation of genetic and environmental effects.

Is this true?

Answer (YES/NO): NO